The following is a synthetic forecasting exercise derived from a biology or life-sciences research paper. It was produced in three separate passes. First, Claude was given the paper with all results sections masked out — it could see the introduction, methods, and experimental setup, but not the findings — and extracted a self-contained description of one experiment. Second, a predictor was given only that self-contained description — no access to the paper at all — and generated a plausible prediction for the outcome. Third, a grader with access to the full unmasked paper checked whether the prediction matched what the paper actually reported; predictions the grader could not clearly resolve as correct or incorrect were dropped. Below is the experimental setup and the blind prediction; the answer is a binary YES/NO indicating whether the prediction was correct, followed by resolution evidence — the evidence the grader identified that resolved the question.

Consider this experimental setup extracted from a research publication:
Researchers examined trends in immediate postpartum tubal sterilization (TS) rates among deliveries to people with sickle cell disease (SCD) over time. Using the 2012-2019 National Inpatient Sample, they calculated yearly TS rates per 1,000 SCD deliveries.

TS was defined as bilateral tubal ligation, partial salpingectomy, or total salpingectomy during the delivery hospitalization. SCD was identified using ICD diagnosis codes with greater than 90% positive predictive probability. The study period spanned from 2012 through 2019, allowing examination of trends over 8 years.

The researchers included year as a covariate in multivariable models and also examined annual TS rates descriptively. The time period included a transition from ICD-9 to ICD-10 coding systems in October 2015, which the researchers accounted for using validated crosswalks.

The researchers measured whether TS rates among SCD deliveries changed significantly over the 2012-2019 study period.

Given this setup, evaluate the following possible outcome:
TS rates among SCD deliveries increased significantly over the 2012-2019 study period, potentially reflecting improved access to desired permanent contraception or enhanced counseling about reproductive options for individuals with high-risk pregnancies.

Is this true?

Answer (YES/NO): NO